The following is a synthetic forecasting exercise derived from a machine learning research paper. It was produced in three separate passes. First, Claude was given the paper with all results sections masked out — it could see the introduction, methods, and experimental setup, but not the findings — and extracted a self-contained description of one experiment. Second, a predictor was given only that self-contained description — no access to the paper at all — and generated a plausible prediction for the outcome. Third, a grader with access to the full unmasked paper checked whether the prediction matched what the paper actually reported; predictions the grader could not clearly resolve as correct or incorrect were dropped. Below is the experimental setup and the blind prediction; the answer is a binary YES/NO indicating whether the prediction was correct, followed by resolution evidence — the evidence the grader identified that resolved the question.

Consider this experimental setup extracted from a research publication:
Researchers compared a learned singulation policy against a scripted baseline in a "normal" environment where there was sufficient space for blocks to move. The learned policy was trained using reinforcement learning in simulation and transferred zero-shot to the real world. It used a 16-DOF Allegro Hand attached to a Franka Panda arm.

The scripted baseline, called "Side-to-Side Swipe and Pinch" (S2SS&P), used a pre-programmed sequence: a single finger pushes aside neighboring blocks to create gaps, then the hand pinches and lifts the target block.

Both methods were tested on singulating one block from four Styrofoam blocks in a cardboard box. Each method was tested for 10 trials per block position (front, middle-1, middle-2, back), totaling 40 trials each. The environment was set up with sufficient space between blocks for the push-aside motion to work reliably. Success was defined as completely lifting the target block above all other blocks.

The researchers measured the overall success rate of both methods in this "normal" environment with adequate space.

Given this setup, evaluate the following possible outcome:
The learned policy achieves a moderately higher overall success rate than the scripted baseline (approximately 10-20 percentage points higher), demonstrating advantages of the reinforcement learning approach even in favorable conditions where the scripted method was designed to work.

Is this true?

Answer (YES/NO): NO